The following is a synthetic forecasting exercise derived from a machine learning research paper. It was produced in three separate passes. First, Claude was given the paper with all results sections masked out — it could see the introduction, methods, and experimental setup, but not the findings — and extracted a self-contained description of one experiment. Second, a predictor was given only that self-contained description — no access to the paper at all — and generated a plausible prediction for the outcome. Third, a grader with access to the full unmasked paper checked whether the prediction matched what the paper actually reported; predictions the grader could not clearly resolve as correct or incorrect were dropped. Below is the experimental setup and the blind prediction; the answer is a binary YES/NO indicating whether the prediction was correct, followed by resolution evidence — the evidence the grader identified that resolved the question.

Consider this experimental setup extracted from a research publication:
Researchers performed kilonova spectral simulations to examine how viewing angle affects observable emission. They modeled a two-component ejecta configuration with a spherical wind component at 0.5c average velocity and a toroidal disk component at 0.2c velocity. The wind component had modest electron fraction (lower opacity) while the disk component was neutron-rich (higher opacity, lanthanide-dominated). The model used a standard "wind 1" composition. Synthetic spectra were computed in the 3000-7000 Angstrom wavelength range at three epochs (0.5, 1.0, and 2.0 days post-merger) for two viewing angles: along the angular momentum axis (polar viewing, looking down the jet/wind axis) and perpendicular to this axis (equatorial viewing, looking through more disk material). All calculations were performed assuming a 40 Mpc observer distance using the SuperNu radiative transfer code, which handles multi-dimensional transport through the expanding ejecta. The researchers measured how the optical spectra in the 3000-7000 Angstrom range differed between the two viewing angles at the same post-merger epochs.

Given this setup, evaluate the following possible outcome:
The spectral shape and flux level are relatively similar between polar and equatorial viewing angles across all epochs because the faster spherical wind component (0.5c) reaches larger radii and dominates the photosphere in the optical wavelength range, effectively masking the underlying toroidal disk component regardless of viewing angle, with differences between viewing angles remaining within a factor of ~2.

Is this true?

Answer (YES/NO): NO